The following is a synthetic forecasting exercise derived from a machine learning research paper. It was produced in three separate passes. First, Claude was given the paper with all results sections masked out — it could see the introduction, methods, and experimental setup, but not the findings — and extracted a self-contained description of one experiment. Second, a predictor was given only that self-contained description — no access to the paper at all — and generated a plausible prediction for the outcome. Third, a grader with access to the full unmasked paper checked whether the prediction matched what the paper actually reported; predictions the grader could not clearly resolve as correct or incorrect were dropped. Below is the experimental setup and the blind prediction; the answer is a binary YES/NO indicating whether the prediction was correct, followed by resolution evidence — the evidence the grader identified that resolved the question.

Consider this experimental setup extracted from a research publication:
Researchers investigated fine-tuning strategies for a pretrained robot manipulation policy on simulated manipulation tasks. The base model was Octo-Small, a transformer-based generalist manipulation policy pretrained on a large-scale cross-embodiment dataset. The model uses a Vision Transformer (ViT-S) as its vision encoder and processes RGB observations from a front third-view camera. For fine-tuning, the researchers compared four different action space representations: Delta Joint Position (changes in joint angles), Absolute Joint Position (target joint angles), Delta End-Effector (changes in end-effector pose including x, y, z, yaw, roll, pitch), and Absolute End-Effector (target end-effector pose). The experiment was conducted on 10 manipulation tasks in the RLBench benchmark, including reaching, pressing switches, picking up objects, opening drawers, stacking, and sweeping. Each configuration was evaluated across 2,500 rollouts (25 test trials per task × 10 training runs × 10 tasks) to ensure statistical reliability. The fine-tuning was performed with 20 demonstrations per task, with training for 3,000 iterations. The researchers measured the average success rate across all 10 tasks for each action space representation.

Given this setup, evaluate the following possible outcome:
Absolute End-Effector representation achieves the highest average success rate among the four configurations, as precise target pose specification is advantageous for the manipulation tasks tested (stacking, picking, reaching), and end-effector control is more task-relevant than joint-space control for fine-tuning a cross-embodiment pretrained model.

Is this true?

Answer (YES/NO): NO